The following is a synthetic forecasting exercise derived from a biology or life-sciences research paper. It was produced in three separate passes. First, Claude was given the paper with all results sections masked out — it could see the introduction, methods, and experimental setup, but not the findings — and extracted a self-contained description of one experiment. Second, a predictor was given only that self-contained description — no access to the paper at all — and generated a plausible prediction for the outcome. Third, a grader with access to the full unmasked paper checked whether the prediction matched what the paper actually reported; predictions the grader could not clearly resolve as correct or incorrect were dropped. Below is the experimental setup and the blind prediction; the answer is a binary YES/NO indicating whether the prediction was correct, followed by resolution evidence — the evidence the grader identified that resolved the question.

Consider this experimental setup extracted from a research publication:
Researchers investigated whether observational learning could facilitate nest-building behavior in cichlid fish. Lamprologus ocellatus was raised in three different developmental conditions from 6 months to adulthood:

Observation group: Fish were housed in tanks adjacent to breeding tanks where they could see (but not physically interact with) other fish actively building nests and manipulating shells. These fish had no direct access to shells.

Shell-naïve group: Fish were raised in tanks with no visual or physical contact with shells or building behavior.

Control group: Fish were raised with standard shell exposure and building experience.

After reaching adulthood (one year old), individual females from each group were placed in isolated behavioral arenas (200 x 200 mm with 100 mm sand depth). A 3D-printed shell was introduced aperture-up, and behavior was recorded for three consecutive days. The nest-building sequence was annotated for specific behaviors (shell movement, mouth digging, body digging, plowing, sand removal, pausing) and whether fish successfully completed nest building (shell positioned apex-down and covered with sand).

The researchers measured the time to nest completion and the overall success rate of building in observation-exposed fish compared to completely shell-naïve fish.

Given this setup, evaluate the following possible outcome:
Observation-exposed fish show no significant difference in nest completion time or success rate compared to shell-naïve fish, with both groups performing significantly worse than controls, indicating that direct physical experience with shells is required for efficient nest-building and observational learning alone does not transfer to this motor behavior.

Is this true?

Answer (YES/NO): YES